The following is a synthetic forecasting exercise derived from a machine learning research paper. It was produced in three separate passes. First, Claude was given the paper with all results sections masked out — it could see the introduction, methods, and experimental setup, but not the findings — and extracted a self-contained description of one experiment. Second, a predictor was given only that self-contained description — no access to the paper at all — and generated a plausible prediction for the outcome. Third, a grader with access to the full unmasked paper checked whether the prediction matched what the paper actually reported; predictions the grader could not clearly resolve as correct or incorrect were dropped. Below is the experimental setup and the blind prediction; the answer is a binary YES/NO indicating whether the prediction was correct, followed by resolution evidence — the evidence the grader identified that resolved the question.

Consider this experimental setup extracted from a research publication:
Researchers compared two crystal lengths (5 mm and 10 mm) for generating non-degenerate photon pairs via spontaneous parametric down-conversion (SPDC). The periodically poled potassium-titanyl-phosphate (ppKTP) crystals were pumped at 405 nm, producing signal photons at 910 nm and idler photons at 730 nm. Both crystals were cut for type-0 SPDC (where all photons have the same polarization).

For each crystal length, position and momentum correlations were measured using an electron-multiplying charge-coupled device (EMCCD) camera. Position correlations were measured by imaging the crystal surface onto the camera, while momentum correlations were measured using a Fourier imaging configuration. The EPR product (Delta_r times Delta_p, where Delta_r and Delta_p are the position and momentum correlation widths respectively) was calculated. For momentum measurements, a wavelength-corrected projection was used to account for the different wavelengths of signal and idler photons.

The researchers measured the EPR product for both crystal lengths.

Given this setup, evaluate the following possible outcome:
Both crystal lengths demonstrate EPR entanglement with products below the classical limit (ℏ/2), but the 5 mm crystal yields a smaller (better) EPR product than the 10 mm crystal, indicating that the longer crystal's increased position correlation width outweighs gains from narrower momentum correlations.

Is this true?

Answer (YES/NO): YES